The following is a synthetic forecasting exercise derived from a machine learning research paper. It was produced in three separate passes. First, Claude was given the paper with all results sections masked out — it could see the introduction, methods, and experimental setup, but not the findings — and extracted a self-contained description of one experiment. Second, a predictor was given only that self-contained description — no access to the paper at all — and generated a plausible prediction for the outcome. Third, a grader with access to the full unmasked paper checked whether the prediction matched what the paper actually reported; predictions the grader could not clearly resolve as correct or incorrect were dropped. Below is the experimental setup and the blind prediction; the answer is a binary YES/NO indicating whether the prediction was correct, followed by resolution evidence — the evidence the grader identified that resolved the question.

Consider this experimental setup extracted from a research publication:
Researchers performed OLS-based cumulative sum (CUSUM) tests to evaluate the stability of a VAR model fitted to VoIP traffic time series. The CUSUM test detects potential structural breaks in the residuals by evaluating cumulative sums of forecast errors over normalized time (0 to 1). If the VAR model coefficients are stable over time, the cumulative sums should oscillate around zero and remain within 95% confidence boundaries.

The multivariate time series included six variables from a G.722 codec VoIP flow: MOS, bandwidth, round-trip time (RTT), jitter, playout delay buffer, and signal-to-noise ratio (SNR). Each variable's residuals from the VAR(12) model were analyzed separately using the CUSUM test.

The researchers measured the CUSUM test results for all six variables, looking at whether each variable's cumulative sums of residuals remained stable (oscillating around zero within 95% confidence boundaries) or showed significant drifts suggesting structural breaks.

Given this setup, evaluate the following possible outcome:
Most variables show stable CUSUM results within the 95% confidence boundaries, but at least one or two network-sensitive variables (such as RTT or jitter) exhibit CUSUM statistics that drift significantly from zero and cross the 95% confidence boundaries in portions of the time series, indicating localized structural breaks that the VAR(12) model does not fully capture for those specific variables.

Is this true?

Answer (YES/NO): NO